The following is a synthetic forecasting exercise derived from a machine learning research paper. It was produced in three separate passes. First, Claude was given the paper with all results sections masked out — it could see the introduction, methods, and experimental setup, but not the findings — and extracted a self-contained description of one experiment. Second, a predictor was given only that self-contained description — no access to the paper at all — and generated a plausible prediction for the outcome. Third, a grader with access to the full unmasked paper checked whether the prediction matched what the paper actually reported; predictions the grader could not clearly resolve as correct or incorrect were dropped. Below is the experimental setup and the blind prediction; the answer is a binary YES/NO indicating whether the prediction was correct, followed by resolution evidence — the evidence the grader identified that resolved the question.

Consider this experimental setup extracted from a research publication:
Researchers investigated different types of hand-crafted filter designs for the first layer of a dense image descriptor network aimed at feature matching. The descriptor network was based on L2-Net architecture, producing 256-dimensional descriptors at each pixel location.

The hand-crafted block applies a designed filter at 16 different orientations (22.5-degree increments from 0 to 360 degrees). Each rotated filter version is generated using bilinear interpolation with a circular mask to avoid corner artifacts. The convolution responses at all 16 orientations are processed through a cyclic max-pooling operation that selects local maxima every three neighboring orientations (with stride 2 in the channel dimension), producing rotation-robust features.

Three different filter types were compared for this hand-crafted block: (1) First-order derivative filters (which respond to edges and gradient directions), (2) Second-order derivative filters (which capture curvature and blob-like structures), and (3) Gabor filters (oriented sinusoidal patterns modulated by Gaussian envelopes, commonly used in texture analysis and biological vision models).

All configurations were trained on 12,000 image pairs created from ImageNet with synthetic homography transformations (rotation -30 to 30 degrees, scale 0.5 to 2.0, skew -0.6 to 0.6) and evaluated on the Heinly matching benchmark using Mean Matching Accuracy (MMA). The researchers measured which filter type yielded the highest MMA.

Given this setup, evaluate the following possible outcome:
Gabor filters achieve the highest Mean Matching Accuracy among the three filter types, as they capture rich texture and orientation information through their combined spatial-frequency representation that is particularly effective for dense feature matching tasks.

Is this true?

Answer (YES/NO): YES